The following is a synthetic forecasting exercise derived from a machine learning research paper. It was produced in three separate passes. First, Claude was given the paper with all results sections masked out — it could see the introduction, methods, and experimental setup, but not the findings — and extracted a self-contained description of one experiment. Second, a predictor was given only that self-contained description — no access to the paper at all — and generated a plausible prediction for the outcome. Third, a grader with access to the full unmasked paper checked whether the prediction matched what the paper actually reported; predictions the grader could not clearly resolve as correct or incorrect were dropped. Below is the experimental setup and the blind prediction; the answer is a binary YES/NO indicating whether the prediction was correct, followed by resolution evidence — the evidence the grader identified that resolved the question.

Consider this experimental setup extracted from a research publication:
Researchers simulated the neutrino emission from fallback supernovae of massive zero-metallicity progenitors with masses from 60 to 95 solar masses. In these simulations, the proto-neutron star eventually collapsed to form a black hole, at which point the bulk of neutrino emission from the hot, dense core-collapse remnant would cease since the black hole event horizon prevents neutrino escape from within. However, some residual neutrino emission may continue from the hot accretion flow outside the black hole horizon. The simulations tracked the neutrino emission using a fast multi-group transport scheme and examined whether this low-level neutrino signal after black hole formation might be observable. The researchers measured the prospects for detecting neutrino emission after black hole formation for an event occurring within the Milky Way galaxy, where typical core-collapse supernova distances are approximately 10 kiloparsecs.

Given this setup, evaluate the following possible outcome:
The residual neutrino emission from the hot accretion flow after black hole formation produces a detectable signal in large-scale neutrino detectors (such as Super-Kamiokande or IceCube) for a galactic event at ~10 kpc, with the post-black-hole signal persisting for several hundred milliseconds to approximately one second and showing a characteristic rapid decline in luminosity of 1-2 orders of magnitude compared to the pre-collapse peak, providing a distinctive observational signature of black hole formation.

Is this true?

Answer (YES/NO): NO